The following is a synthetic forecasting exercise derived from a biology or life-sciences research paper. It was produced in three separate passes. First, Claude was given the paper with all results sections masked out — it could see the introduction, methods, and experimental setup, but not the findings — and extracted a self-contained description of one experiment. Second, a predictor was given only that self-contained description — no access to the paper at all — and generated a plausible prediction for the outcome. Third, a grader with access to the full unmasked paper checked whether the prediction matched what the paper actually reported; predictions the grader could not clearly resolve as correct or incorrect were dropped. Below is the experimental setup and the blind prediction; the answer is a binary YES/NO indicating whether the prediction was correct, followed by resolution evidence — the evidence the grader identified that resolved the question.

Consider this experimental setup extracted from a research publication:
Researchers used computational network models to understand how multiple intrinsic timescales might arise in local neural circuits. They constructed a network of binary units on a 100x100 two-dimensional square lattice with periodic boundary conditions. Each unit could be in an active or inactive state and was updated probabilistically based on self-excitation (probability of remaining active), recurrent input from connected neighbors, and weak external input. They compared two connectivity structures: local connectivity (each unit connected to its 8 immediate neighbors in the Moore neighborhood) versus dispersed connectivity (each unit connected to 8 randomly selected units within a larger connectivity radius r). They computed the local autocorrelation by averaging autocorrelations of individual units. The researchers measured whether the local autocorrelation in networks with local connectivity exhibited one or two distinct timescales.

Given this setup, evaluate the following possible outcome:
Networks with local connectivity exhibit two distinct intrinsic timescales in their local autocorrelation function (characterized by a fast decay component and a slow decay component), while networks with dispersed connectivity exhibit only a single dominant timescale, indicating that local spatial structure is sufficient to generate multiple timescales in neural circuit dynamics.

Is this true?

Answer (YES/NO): YES